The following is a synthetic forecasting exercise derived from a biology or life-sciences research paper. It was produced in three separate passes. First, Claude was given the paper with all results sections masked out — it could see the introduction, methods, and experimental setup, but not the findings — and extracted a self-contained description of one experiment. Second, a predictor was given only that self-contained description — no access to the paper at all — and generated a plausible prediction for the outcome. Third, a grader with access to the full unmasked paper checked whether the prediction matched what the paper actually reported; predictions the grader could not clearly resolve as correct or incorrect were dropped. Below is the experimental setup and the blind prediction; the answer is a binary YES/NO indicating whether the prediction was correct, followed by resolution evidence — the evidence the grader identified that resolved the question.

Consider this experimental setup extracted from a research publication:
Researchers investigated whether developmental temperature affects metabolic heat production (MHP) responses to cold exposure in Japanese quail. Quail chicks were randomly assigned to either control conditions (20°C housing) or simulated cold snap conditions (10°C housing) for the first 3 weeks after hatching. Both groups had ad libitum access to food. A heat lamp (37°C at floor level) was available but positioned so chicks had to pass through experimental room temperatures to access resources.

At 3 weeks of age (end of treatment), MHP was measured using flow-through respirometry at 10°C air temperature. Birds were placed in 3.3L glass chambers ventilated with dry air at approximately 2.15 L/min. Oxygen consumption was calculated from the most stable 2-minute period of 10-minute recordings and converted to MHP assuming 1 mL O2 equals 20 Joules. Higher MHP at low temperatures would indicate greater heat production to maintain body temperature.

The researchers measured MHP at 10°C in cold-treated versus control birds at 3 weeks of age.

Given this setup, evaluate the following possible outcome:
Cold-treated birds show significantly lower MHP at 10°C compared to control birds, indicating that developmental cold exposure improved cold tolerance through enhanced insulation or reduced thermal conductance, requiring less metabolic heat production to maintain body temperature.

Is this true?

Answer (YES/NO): NO